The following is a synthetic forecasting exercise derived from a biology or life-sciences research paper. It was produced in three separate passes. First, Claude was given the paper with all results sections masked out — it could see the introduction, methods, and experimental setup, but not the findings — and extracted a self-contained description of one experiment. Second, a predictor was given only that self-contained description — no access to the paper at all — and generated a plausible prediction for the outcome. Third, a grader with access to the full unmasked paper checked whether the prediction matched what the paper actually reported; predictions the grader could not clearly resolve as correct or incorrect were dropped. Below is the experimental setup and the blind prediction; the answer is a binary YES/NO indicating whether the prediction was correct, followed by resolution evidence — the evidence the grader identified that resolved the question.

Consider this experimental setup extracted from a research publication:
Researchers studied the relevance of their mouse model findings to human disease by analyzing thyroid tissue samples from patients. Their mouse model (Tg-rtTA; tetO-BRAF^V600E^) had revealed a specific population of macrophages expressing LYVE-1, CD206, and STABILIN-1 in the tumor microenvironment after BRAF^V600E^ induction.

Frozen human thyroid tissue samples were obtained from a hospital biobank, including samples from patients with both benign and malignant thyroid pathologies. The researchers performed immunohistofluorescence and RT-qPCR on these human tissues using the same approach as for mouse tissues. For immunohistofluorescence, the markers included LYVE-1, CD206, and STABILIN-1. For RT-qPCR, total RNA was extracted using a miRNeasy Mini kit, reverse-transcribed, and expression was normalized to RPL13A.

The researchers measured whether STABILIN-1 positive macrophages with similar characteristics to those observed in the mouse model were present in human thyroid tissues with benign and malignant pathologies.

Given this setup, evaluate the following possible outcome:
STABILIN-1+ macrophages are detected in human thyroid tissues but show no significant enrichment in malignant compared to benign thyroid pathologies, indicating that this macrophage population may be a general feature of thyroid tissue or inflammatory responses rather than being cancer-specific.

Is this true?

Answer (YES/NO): YES